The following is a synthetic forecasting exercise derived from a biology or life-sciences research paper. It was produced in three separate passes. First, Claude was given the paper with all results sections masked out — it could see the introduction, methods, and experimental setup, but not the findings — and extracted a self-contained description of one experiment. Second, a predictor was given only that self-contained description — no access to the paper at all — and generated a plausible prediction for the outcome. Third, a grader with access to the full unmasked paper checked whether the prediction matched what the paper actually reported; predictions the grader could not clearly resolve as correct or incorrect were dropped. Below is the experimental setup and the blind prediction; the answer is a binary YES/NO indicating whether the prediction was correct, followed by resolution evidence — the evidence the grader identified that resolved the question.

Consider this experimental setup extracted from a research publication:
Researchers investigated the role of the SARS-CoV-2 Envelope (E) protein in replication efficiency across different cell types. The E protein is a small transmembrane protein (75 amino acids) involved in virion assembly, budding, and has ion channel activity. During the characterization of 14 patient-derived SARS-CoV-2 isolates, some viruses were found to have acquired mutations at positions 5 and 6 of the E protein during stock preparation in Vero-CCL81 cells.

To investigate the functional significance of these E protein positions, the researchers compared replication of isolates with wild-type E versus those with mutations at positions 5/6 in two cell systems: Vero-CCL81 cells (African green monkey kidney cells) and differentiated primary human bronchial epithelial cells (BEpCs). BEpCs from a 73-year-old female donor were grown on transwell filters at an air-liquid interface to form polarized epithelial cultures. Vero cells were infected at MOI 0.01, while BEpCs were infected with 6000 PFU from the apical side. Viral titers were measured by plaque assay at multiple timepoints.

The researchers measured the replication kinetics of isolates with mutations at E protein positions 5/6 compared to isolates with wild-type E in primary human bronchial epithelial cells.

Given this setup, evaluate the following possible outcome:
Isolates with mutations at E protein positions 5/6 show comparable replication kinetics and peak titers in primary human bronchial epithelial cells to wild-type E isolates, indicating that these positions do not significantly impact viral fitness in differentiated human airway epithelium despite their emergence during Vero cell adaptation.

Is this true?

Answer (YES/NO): NO